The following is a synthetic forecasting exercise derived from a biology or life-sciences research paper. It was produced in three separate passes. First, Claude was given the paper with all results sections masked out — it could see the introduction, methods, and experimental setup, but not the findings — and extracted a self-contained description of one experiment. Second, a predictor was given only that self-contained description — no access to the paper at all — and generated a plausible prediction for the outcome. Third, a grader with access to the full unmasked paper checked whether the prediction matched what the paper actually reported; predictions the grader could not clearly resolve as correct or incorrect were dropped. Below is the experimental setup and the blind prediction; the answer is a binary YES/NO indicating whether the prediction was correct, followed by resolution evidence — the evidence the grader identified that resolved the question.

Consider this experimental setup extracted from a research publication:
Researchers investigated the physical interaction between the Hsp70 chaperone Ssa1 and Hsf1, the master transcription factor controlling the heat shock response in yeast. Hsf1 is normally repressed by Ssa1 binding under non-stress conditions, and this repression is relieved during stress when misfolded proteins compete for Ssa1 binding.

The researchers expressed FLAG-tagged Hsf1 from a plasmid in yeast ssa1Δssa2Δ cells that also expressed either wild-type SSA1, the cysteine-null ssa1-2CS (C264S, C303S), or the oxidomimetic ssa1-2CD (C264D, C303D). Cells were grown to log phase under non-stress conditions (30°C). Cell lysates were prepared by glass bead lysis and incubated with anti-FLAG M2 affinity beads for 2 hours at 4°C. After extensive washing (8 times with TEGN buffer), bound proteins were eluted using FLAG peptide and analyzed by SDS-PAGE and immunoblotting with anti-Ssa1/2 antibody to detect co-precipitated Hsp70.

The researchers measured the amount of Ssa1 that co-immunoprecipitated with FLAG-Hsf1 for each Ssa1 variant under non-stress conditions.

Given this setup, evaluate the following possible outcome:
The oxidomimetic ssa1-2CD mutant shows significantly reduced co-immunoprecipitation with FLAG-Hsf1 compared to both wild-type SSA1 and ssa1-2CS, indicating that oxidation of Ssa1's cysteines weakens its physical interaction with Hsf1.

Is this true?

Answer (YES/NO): YES